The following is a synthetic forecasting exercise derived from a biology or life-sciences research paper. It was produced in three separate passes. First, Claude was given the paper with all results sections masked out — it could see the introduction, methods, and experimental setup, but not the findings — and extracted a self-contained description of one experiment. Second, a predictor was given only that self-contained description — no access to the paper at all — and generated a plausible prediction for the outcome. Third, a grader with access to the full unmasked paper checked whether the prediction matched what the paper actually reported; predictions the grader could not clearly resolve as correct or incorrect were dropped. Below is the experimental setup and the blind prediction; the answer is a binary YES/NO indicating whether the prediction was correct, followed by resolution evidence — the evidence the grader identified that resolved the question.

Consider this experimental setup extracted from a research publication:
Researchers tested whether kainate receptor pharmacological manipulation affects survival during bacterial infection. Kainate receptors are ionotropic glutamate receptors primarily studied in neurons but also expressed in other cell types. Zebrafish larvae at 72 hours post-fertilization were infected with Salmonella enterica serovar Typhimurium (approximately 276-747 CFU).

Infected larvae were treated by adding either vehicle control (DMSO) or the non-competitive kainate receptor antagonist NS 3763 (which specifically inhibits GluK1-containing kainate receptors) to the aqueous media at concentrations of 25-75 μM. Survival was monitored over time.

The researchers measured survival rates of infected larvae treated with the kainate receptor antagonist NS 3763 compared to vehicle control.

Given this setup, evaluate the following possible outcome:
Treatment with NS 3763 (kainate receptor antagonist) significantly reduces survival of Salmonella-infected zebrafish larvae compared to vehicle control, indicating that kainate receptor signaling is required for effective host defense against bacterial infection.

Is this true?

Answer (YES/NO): NO